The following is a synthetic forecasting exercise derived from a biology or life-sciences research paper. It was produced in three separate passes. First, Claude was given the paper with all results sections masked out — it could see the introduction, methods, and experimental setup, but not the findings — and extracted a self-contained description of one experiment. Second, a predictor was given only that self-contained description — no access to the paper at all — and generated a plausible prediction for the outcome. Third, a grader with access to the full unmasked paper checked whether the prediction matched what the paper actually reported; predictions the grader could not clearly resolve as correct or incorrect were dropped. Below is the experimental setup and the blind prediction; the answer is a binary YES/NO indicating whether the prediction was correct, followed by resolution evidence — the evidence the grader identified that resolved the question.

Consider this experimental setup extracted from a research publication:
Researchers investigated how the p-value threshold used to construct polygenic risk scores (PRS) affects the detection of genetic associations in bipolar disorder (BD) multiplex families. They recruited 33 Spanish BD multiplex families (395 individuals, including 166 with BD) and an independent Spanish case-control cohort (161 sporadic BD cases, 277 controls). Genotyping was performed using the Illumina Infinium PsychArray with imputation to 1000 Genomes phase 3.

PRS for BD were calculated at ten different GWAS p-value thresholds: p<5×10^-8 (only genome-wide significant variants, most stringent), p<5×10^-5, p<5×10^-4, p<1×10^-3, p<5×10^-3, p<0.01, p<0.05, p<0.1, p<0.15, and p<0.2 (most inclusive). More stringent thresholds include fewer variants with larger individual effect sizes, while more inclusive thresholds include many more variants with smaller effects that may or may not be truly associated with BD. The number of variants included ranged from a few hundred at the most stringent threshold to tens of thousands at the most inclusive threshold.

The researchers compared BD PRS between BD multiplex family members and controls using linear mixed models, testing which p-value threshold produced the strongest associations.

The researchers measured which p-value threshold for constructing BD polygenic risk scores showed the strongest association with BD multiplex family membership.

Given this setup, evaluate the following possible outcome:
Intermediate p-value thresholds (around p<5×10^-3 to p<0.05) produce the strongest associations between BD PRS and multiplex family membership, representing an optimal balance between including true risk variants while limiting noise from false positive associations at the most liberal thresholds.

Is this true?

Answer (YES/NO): NO